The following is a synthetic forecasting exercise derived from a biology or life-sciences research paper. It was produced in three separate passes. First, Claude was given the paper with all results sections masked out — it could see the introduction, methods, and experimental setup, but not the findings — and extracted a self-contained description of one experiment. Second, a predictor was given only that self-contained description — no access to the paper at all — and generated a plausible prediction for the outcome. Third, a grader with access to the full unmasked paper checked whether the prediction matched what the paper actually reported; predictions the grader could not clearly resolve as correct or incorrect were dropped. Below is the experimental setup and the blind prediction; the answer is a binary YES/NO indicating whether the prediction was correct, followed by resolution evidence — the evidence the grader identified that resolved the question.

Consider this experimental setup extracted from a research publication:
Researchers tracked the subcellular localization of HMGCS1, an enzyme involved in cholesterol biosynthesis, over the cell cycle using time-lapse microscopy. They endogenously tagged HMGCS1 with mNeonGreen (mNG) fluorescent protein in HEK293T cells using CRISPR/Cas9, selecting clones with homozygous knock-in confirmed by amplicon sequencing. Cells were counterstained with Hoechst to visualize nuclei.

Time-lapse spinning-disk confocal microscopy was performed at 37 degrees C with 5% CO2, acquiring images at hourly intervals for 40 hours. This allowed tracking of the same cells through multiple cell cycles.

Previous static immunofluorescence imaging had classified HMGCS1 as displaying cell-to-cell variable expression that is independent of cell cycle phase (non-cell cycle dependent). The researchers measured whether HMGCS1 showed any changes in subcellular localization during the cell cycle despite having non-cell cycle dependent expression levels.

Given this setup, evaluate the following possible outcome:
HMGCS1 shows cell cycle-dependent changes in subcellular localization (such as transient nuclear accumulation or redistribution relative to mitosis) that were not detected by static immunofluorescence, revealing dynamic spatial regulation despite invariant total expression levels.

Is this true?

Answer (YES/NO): YES